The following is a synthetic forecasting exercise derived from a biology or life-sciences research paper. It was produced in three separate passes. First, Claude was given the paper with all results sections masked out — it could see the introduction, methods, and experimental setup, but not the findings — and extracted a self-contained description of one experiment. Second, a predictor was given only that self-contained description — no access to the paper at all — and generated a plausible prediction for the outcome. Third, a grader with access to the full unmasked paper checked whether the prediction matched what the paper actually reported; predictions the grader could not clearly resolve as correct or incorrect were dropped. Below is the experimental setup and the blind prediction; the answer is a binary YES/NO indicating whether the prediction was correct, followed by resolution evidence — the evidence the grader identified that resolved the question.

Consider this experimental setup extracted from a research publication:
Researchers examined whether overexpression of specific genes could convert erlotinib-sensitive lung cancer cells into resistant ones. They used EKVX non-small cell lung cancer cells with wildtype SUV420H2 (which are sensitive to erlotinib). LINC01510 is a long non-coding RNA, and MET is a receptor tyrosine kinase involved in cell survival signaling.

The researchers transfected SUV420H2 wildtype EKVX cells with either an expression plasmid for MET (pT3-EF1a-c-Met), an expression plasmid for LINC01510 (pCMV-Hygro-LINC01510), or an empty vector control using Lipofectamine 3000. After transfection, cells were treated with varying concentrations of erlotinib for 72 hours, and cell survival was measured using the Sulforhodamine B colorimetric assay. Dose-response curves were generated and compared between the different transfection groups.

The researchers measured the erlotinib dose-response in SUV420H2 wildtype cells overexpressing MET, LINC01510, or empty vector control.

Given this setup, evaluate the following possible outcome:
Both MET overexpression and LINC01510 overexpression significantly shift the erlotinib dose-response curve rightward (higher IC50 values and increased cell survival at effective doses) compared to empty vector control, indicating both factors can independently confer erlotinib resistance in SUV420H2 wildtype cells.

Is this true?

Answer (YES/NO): YES